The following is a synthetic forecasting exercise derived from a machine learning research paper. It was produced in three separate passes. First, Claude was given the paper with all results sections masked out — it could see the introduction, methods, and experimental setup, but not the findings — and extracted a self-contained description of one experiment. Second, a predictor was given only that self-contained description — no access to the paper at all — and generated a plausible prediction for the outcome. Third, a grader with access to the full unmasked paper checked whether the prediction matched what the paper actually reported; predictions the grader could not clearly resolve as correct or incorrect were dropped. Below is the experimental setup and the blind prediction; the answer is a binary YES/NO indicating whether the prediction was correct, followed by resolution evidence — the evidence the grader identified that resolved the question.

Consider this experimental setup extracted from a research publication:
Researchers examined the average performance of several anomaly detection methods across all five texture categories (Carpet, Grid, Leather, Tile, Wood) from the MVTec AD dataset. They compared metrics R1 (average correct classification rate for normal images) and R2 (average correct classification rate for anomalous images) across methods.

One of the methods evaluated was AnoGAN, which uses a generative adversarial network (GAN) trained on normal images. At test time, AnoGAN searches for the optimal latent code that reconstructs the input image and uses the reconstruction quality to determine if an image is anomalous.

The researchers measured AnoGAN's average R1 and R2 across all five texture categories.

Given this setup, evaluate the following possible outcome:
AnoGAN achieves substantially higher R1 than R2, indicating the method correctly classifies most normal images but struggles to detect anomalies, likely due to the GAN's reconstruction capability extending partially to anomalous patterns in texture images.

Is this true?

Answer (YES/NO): YES